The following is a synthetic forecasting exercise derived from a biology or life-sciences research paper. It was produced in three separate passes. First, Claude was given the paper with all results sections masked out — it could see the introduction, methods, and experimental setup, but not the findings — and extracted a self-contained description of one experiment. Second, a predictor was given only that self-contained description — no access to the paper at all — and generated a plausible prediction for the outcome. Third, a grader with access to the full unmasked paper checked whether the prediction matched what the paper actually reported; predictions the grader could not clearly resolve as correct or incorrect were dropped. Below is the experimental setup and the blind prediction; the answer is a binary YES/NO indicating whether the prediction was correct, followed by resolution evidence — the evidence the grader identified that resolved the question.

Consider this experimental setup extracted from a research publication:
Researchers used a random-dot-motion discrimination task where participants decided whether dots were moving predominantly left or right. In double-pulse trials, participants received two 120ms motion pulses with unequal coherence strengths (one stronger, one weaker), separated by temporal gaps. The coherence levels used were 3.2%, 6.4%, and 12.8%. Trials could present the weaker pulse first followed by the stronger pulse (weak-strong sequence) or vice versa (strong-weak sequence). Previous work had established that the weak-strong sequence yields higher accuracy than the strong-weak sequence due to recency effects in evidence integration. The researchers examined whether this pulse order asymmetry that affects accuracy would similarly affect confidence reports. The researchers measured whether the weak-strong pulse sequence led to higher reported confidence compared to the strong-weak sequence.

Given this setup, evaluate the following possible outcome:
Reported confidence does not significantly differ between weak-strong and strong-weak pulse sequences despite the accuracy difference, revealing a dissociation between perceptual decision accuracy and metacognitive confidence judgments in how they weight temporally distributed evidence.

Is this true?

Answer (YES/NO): YES